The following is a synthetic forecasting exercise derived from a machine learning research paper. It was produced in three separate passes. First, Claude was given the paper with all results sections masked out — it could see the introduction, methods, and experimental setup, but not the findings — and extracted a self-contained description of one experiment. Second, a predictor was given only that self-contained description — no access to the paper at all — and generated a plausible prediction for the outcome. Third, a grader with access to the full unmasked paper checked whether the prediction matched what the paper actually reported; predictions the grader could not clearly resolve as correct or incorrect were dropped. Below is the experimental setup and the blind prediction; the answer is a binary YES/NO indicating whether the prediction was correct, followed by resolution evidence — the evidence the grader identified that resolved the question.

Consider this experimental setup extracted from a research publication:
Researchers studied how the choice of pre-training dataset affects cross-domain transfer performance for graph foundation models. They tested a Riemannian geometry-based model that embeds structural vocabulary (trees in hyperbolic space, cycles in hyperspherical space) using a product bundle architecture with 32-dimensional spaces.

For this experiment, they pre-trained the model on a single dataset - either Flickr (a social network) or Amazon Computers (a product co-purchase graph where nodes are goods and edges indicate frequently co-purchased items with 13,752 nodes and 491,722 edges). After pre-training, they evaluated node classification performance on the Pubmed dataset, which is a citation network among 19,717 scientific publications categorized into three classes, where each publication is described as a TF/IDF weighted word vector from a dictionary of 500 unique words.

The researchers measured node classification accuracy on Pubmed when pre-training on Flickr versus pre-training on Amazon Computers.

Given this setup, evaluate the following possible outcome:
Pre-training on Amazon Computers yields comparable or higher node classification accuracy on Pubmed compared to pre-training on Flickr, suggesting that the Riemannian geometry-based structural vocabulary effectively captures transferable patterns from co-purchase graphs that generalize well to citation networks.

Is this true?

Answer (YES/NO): YES